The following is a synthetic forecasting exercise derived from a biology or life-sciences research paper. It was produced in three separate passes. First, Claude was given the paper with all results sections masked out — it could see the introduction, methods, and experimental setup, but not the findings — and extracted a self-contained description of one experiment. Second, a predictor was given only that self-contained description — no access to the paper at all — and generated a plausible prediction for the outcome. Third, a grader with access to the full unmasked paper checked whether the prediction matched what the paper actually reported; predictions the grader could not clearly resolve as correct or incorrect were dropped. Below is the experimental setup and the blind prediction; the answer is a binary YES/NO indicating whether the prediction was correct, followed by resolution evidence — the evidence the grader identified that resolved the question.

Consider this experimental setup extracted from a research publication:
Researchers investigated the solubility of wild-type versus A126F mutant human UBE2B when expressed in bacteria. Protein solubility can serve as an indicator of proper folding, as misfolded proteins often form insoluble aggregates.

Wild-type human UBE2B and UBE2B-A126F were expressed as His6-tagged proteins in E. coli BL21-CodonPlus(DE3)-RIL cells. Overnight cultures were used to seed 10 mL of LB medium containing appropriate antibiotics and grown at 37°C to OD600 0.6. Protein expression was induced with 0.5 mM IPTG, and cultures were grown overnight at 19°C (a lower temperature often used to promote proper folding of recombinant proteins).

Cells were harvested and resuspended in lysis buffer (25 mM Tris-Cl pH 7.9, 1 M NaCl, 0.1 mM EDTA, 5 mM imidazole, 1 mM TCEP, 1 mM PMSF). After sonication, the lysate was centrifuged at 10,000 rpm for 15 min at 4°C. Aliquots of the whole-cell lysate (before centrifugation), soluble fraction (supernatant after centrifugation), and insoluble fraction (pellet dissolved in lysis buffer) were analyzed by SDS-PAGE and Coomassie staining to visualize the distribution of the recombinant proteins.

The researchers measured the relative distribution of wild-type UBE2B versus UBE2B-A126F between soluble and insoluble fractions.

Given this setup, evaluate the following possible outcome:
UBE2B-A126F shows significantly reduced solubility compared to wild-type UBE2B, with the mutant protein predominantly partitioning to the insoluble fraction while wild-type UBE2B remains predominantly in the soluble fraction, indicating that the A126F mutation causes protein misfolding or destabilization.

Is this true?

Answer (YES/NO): YES